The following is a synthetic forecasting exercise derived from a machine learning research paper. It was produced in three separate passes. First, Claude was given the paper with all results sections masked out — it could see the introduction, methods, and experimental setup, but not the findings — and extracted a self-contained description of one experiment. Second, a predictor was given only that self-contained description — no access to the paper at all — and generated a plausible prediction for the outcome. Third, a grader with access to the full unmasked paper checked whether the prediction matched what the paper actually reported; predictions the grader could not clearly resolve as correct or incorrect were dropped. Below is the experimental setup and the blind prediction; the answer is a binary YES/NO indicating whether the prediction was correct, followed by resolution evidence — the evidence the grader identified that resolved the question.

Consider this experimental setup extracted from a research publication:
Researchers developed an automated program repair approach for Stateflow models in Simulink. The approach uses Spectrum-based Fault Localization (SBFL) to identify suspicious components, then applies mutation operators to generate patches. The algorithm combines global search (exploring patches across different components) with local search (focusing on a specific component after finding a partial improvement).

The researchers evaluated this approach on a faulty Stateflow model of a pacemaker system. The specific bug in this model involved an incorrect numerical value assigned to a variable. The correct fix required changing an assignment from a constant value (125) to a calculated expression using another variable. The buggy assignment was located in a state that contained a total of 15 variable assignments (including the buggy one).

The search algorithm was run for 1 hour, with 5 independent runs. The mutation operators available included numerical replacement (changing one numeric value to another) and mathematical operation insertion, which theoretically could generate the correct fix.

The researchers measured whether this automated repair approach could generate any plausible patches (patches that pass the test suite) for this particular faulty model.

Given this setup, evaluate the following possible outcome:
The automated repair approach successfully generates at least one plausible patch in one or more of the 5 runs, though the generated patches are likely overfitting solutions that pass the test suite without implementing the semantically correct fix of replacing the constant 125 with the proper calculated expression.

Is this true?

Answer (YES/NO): NO